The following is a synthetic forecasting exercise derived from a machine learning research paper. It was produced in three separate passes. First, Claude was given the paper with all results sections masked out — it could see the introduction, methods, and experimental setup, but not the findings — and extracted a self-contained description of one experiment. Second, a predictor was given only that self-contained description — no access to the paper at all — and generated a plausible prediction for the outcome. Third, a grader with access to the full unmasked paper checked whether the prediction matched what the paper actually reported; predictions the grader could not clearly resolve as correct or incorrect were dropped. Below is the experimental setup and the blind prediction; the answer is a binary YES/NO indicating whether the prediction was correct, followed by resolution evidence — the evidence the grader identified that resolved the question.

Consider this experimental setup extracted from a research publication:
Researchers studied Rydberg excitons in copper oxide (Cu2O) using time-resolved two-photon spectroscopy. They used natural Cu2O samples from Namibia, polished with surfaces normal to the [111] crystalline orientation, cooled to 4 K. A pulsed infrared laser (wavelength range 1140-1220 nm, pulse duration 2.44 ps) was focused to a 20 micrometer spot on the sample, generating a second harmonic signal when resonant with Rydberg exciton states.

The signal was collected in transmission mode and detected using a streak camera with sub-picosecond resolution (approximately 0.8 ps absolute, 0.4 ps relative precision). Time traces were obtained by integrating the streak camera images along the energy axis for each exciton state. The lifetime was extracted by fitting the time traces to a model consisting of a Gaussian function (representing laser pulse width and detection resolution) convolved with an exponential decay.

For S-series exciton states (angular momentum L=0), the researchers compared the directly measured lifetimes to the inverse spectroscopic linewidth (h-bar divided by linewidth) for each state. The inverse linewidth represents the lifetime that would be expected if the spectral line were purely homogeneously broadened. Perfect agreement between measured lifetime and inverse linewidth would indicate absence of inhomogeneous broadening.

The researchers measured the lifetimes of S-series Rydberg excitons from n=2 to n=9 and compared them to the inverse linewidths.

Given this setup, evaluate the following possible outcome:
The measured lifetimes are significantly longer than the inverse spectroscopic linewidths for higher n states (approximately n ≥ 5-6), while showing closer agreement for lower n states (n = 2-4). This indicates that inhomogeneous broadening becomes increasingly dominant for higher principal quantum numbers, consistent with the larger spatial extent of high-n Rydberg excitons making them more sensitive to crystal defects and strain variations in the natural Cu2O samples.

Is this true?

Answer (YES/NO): NO